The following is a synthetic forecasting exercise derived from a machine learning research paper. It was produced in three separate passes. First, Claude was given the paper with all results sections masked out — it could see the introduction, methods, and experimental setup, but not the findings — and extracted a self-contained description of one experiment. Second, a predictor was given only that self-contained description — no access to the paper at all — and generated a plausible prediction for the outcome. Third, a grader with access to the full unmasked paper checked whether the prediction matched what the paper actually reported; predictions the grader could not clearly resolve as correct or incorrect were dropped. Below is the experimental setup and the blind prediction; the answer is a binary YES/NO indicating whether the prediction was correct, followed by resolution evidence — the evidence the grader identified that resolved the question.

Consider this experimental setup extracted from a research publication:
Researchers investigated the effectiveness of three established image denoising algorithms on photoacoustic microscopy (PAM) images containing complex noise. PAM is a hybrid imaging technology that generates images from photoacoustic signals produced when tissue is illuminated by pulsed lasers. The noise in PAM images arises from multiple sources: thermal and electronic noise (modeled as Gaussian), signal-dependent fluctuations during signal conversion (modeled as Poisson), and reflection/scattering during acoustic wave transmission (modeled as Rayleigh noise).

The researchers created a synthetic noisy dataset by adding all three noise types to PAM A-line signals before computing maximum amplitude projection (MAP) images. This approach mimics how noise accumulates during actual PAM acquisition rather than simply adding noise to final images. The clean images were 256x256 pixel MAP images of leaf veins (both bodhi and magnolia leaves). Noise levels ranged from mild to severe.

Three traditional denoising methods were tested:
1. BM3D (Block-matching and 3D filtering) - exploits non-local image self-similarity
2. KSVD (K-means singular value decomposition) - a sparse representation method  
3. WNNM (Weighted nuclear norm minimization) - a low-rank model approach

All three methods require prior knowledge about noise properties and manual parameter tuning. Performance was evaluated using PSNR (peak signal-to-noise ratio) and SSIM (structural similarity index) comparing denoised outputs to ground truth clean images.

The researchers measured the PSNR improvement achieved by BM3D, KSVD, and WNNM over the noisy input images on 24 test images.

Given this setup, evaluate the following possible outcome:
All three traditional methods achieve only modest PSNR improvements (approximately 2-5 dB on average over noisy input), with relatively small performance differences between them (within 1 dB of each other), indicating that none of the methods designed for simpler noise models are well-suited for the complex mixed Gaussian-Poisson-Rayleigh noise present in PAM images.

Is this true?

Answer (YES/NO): NO